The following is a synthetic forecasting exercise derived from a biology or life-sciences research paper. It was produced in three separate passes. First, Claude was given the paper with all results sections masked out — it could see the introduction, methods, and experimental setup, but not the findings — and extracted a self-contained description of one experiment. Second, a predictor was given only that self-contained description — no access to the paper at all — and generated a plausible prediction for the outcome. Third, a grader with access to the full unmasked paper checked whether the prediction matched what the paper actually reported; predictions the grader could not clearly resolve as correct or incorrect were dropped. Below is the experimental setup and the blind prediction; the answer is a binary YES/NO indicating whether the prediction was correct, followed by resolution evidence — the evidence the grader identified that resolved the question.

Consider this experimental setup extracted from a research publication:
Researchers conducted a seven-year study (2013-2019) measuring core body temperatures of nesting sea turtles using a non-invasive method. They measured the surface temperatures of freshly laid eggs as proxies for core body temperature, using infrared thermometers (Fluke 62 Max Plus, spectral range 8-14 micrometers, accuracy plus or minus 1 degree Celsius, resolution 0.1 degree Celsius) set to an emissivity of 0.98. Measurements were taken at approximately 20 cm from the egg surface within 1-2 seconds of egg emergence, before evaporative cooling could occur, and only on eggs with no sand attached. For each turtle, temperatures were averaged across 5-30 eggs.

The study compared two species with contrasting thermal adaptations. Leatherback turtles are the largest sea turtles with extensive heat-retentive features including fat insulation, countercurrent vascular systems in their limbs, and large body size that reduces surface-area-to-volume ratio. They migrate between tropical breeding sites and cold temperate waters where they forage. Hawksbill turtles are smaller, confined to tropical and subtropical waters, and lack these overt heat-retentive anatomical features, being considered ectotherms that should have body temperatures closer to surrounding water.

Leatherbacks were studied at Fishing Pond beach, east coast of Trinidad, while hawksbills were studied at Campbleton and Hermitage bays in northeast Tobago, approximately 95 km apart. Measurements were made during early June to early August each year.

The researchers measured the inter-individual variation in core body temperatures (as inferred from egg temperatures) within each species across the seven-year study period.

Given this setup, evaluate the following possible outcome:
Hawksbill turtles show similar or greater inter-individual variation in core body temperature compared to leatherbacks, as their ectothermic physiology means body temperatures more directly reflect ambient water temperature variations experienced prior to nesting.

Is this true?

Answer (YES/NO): YES